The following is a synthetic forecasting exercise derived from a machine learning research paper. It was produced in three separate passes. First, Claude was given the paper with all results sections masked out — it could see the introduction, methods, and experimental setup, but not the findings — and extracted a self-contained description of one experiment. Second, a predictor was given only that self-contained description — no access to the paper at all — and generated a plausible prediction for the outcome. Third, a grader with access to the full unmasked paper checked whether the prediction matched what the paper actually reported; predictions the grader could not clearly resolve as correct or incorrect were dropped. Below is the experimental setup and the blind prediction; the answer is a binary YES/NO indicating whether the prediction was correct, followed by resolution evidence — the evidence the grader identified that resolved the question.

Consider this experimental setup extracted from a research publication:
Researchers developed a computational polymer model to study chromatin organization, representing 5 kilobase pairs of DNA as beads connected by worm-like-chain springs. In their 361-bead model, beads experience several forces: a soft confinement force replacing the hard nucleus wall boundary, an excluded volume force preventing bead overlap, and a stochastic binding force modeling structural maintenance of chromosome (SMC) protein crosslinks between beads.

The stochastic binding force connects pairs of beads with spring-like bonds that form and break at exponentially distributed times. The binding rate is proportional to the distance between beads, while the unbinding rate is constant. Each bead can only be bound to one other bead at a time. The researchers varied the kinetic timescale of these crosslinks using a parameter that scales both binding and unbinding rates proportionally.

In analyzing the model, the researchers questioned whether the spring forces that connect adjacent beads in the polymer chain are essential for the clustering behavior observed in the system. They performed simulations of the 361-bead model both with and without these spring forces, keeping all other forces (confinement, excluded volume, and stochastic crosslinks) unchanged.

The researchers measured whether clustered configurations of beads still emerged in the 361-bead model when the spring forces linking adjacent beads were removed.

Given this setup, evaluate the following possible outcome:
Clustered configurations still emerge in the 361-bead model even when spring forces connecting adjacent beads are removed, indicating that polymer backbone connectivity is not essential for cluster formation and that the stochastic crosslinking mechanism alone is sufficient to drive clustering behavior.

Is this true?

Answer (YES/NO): YES